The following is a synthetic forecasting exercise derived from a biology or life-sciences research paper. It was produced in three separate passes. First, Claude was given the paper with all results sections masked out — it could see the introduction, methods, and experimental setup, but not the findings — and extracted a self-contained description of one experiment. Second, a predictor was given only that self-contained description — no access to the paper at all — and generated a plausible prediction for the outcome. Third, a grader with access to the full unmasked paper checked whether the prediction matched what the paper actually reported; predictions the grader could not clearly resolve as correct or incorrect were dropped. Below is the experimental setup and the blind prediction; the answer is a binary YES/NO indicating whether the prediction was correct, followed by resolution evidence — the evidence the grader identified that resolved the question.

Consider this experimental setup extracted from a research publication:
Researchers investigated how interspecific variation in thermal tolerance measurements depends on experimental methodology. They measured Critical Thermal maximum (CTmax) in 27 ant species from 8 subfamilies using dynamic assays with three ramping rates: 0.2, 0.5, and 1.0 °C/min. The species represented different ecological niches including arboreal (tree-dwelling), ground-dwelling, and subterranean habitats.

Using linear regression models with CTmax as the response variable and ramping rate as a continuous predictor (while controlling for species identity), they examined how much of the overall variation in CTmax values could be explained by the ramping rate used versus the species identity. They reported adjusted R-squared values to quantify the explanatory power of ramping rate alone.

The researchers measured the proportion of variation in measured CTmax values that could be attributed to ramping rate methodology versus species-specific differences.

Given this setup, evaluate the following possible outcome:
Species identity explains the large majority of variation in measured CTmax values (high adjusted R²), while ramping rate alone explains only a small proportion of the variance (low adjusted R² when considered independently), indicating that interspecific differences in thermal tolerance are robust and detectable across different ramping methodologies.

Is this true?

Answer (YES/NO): YES